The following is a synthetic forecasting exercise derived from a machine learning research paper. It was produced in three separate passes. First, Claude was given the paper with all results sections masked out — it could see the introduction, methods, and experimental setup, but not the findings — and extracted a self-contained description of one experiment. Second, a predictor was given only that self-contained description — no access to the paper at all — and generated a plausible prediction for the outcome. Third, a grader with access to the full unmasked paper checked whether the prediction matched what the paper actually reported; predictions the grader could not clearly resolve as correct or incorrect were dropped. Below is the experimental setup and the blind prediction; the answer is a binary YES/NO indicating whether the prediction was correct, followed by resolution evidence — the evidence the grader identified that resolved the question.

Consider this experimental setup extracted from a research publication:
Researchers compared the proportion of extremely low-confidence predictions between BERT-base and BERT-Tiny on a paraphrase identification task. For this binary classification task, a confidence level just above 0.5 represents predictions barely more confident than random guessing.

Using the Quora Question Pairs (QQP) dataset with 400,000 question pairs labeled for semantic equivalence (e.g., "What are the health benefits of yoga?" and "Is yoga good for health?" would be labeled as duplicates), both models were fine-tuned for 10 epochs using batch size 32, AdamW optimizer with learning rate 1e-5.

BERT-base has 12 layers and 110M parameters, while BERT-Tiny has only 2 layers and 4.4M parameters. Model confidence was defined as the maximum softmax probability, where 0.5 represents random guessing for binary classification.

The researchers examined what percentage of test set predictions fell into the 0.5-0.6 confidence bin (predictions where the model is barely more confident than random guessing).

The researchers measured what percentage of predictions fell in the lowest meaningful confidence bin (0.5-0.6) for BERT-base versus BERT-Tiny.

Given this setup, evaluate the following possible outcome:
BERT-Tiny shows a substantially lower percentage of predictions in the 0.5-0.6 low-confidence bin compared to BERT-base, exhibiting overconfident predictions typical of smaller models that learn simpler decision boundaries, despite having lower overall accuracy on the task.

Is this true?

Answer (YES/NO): NO